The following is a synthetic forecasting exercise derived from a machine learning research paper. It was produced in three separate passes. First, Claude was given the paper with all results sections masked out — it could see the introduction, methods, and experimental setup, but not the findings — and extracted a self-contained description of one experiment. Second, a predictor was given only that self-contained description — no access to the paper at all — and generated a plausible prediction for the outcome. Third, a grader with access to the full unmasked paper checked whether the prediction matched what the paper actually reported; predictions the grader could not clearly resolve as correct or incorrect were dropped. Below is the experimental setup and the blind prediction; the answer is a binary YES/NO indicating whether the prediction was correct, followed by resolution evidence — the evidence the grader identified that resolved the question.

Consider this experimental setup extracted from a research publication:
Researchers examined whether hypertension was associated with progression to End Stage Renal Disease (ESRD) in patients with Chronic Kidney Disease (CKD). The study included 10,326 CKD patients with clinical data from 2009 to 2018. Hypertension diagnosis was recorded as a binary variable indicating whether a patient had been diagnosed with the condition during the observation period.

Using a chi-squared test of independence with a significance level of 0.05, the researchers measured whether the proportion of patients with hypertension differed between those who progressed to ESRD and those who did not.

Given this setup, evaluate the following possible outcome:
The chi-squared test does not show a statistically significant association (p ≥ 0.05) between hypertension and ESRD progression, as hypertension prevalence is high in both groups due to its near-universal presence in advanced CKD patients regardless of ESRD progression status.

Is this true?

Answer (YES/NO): YES